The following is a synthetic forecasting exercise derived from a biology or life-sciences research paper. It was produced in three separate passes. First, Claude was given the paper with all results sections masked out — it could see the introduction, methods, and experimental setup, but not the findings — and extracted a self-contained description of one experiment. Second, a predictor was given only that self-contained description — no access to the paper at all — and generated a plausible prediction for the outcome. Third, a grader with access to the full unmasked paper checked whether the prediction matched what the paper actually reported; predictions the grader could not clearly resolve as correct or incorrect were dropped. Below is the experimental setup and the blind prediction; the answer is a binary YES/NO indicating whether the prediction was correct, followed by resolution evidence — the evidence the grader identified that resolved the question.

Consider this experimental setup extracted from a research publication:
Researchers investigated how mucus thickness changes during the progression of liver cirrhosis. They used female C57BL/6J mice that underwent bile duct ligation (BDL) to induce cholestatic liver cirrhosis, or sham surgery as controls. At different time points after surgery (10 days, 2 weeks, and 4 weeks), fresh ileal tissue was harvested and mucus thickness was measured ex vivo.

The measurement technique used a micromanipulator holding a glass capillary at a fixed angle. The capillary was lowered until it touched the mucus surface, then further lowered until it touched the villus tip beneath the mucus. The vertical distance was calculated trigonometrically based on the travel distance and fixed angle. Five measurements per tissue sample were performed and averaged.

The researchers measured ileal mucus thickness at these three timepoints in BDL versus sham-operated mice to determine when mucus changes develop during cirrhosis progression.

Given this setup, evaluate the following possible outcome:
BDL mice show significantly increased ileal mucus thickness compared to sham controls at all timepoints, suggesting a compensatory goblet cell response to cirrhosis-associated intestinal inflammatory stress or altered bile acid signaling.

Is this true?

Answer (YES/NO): NO